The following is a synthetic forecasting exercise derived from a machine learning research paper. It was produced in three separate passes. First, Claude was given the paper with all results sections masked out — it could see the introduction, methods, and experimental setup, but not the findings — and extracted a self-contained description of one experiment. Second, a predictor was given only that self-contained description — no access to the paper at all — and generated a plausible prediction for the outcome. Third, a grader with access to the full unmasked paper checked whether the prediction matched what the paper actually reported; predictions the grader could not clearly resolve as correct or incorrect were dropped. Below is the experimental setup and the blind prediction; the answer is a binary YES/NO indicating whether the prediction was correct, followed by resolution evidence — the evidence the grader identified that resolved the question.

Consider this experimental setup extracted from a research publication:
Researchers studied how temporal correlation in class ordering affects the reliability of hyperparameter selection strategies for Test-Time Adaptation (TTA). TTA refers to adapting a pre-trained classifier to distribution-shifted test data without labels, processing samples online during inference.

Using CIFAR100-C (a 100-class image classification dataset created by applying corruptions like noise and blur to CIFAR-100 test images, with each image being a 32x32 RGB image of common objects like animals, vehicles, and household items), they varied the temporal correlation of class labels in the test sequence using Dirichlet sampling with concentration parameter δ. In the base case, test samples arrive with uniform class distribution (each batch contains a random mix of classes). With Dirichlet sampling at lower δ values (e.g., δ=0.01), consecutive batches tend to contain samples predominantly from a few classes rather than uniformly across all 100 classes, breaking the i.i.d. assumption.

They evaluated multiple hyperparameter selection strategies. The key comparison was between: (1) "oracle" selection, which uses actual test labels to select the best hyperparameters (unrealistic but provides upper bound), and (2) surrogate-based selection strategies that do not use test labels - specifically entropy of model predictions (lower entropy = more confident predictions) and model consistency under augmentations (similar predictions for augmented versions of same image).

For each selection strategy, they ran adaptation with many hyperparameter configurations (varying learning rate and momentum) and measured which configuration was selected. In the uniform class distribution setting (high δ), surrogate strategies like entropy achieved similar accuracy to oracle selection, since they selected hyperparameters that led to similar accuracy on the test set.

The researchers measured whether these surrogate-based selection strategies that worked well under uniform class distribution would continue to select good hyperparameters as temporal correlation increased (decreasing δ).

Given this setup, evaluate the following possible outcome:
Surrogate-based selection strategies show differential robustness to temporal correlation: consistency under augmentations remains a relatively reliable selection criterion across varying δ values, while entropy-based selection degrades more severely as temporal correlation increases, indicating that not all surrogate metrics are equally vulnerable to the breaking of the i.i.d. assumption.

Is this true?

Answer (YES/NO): NO